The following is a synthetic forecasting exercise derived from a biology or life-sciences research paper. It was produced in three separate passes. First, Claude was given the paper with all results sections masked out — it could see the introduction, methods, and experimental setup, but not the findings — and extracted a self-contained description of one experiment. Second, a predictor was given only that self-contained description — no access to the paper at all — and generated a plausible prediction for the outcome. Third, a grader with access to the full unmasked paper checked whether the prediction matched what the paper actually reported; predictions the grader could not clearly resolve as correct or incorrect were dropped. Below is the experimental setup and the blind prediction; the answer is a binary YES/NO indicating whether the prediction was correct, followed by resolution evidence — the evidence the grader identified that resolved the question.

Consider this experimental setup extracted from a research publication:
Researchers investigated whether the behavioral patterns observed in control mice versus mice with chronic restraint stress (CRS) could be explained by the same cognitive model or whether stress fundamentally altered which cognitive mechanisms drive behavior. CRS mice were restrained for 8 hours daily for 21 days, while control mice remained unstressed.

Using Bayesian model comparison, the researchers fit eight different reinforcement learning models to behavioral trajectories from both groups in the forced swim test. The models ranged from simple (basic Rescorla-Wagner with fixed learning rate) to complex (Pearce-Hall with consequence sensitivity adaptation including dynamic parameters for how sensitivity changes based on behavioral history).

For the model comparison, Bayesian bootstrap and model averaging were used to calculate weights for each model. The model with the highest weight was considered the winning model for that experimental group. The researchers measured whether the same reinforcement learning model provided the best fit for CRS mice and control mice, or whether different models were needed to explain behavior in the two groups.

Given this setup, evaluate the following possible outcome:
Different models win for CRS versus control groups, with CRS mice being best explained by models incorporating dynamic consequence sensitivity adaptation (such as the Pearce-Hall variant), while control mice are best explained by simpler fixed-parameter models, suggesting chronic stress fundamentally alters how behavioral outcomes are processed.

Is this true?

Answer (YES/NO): NO